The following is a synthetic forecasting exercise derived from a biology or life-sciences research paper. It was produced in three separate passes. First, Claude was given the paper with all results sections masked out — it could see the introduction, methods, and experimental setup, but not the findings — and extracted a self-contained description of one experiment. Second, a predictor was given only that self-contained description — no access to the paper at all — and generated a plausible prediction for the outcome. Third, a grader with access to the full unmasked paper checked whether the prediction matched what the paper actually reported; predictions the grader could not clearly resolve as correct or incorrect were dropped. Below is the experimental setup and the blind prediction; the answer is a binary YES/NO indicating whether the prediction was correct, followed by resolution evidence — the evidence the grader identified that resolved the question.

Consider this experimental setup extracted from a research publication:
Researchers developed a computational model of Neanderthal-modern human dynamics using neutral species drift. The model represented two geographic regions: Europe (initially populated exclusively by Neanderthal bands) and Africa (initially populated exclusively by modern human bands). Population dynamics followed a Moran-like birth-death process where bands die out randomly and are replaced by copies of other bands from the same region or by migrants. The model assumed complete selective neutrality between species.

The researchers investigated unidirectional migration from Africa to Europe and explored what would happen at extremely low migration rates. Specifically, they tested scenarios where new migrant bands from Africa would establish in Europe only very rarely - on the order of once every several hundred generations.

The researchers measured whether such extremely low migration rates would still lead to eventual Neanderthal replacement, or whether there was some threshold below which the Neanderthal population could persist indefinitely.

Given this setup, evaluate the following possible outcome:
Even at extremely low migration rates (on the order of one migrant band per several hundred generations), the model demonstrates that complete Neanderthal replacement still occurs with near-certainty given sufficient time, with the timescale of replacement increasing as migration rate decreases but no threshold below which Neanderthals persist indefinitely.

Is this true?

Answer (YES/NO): YES